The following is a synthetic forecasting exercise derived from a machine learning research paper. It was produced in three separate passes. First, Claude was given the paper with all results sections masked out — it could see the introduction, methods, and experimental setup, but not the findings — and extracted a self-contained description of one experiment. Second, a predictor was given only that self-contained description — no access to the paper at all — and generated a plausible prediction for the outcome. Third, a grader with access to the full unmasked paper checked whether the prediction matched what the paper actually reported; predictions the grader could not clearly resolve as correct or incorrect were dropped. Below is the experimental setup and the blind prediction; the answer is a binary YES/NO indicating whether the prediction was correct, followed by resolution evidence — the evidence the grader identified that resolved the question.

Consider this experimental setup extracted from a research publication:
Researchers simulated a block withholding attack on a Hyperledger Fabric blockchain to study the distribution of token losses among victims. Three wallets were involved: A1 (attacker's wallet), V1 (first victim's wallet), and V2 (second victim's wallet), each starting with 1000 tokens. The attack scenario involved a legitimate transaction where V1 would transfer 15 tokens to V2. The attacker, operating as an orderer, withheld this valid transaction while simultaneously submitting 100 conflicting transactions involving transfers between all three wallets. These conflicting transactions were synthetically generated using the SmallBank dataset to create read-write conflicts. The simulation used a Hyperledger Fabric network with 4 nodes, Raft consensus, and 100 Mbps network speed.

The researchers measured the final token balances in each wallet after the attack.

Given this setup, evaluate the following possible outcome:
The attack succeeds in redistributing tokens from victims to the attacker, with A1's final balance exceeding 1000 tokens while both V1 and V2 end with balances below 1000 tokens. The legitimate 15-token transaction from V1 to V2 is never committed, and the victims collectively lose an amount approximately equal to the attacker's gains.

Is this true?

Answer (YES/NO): NO